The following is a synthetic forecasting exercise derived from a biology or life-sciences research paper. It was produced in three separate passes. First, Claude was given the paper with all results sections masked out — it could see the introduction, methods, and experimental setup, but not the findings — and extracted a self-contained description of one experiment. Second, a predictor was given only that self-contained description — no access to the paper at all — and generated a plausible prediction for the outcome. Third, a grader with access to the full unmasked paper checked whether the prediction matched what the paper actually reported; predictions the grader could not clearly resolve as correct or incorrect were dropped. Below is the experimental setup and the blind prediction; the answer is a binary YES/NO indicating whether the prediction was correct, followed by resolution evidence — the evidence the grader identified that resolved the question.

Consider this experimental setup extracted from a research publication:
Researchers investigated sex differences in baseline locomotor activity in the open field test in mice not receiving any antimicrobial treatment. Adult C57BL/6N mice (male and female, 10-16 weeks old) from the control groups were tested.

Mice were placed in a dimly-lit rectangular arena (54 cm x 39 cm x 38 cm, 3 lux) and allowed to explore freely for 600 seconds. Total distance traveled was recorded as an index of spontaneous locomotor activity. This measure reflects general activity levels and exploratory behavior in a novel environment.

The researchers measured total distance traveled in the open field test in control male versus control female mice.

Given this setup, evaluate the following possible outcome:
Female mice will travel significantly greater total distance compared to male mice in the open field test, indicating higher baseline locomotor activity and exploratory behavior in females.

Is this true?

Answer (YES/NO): YES